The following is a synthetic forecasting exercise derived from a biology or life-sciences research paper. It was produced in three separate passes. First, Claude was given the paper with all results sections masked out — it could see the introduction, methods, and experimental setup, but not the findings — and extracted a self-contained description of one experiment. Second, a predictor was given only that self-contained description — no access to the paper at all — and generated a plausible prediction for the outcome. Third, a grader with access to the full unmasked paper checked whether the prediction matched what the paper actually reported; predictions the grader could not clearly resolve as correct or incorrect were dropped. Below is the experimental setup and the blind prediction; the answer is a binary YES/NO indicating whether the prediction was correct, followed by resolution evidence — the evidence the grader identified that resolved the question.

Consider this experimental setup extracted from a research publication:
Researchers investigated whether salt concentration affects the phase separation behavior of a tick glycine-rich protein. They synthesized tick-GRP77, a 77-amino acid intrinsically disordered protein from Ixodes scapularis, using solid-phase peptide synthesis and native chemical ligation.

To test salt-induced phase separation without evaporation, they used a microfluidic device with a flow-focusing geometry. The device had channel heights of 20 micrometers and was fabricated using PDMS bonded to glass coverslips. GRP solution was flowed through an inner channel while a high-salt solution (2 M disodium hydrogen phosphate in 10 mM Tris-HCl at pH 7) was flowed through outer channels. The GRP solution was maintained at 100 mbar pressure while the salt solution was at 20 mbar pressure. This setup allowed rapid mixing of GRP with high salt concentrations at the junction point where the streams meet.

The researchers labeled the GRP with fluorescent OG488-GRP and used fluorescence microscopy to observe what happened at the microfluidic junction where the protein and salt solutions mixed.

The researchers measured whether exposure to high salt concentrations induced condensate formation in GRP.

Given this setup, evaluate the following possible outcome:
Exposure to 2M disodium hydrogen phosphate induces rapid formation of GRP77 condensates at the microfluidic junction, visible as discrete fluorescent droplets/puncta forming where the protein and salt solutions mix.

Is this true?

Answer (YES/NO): YES